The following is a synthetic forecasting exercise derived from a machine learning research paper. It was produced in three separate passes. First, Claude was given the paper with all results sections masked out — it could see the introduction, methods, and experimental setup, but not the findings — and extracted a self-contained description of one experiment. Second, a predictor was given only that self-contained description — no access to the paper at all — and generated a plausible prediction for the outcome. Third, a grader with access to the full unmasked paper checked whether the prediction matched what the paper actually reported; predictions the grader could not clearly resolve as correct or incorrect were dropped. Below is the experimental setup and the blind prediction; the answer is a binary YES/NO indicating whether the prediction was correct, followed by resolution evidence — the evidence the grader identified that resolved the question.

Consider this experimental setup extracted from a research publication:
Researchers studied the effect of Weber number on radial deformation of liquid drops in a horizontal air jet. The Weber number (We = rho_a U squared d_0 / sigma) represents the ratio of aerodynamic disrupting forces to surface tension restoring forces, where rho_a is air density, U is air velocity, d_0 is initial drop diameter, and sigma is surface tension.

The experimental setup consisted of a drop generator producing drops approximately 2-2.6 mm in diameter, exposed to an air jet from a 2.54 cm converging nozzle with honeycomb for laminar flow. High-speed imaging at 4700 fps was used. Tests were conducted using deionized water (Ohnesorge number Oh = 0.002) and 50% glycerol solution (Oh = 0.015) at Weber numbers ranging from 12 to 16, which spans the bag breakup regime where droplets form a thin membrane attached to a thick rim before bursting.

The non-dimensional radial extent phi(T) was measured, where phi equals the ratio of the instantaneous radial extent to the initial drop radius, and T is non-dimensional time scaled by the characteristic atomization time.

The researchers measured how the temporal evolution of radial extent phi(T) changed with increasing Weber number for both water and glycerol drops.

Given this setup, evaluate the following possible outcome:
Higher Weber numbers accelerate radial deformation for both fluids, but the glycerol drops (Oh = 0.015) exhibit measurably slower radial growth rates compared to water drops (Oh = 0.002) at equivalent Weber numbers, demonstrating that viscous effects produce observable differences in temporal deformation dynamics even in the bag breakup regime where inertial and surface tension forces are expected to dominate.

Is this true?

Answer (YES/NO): NO